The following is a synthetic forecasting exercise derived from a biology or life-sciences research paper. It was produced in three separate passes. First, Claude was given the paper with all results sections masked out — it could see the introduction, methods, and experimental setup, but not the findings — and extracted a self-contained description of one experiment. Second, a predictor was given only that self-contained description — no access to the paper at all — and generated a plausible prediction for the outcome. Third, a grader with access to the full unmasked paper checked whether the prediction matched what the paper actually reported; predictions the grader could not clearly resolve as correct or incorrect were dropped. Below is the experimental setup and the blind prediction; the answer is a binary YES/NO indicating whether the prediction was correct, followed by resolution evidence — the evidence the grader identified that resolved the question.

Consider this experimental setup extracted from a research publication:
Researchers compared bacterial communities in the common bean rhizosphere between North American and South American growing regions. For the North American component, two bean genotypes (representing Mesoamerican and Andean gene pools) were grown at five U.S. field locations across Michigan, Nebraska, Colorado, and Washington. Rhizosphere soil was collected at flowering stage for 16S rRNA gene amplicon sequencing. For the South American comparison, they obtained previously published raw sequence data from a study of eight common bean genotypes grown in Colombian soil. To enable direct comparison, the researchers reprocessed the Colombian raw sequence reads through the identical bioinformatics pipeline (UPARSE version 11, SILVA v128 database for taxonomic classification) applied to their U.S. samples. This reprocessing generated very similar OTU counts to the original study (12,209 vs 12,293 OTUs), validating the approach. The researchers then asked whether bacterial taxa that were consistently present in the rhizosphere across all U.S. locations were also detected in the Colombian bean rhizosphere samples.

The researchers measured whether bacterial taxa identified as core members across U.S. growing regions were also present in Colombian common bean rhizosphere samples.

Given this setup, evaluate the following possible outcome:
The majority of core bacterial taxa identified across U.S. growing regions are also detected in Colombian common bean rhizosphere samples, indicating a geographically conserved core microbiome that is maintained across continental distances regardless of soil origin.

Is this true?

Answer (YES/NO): YES